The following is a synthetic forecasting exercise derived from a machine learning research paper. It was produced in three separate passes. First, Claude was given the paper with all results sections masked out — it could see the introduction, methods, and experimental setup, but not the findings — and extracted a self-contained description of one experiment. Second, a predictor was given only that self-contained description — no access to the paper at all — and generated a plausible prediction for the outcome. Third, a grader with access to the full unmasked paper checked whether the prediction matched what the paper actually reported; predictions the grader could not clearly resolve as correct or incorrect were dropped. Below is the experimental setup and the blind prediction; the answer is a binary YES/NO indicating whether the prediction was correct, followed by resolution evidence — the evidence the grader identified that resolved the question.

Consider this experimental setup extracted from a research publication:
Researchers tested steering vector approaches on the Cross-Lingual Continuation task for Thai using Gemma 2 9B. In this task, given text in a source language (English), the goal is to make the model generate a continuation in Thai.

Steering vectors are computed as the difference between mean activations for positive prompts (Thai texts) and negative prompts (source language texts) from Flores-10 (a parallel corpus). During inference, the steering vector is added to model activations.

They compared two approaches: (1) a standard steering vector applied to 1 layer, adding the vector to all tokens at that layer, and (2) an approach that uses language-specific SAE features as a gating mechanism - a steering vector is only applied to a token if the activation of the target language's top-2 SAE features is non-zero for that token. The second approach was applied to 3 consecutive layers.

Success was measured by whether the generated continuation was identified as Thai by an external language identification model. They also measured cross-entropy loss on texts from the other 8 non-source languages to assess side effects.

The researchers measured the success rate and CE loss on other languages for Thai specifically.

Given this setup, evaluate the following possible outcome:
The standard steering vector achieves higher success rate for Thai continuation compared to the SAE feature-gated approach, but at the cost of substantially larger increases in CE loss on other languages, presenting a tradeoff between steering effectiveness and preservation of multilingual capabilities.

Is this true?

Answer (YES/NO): NO